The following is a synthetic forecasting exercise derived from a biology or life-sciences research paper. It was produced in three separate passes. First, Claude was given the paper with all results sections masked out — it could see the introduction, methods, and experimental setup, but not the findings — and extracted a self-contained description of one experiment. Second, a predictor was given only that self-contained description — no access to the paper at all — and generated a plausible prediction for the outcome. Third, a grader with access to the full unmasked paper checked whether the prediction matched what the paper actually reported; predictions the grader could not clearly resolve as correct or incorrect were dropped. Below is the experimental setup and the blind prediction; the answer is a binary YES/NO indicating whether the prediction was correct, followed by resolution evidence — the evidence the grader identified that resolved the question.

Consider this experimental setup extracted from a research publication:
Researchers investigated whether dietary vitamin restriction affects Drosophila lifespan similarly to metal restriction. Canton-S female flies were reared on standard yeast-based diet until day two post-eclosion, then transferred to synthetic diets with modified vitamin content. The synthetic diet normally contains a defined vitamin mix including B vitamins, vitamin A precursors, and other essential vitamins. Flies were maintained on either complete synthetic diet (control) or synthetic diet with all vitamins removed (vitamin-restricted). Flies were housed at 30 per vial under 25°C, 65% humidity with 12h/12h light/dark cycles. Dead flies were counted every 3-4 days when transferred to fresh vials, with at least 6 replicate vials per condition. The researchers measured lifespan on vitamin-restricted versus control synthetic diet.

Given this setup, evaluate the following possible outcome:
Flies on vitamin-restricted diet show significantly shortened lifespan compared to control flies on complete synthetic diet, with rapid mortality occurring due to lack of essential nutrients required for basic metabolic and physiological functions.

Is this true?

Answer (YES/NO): YES